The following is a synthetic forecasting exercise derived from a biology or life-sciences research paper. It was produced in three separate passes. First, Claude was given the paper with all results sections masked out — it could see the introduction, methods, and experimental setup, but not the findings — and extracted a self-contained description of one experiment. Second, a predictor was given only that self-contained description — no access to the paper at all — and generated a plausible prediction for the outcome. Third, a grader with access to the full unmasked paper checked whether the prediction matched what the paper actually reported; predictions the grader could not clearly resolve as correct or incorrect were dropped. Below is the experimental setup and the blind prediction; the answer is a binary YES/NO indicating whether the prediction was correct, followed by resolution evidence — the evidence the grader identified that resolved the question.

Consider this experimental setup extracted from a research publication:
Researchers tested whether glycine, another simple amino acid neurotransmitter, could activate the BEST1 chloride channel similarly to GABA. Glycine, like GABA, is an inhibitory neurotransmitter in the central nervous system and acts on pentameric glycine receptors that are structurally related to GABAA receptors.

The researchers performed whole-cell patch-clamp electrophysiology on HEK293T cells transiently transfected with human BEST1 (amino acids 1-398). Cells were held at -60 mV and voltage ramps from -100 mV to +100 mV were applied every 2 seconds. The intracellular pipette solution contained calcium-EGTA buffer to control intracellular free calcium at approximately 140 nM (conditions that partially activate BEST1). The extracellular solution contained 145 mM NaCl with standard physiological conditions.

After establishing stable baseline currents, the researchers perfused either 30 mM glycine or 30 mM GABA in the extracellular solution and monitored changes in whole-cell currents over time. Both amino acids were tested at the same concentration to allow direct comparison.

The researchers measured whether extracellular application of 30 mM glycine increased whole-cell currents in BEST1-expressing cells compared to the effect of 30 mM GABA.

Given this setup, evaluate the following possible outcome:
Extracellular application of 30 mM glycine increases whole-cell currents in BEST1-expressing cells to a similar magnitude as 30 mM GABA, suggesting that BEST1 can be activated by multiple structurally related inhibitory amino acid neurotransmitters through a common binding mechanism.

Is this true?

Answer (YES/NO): NO